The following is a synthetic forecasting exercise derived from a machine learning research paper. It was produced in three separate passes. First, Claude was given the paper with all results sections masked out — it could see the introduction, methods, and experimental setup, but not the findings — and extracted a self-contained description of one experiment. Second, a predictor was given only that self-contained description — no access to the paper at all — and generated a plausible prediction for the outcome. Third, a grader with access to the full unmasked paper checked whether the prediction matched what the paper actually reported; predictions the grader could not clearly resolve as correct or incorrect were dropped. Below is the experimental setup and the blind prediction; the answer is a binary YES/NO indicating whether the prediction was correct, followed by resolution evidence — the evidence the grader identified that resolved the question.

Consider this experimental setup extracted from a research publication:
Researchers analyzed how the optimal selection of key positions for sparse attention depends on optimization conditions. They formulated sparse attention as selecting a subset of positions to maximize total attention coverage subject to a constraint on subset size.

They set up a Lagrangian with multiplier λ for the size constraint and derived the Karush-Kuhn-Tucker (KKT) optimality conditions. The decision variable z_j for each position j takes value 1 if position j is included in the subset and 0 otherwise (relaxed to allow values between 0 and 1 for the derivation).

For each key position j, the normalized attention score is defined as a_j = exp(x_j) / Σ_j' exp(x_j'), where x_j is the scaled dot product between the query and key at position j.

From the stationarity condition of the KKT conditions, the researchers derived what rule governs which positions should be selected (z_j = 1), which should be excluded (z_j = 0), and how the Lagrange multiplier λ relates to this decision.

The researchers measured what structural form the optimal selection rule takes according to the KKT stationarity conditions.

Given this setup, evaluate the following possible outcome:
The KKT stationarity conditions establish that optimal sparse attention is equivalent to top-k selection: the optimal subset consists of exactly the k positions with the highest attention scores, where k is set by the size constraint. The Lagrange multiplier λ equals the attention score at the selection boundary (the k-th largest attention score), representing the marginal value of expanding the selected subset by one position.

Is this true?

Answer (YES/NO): NO